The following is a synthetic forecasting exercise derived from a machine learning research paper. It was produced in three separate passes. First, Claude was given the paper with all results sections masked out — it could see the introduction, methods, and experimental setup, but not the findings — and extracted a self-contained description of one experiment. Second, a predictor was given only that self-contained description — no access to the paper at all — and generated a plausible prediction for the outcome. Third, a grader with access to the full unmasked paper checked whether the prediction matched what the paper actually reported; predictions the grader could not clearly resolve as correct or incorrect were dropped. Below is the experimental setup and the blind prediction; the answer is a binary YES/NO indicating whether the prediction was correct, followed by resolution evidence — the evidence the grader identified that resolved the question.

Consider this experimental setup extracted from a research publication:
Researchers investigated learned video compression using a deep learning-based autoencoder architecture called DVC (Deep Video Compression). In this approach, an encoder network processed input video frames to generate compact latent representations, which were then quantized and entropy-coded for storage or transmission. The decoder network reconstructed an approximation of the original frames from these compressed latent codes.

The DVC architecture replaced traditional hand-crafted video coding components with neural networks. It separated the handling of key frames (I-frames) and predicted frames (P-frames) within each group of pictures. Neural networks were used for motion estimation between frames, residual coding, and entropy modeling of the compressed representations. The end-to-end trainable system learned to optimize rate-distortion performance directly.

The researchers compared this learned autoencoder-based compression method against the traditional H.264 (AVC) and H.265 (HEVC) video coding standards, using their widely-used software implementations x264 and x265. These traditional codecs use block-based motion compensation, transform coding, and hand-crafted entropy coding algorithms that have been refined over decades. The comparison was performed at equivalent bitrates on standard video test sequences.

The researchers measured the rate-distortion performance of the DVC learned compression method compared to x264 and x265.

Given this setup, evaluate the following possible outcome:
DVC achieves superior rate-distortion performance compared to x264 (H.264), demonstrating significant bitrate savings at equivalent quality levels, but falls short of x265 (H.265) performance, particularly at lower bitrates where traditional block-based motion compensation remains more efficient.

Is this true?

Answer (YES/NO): NO